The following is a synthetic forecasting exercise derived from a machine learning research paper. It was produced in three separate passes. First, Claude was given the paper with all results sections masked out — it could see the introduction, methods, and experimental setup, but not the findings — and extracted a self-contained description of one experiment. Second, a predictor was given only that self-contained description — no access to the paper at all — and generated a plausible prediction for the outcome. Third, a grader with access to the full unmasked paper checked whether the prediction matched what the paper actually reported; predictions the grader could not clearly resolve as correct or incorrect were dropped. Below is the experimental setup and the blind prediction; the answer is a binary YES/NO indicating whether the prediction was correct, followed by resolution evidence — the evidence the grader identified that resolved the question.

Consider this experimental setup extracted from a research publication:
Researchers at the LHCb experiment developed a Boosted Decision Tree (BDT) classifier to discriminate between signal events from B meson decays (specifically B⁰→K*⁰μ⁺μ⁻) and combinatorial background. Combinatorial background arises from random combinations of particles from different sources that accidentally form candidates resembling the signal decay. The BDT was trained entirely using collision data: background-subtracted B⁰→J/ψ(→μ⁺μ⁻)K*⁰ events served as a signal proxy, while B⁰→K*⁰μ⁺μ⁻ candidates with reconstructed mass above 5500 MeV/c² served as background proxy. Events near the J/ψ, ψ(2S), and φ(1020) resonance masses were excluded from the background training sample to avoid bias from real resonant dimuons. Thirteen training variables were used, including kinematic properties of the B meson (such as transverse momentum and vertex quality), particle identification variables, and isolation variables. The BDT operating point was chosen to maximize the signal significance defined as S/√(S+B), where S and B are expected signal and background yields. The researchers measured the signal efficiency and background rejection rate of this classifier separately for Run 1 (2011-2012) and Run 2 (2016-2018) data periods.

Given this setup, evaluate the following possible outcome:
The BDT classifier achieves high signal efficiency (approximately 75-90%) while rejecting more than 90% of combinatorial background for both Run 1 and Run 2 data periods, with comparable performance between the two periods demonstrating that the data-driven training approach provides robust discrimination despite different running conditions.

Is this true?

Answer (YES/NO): YES